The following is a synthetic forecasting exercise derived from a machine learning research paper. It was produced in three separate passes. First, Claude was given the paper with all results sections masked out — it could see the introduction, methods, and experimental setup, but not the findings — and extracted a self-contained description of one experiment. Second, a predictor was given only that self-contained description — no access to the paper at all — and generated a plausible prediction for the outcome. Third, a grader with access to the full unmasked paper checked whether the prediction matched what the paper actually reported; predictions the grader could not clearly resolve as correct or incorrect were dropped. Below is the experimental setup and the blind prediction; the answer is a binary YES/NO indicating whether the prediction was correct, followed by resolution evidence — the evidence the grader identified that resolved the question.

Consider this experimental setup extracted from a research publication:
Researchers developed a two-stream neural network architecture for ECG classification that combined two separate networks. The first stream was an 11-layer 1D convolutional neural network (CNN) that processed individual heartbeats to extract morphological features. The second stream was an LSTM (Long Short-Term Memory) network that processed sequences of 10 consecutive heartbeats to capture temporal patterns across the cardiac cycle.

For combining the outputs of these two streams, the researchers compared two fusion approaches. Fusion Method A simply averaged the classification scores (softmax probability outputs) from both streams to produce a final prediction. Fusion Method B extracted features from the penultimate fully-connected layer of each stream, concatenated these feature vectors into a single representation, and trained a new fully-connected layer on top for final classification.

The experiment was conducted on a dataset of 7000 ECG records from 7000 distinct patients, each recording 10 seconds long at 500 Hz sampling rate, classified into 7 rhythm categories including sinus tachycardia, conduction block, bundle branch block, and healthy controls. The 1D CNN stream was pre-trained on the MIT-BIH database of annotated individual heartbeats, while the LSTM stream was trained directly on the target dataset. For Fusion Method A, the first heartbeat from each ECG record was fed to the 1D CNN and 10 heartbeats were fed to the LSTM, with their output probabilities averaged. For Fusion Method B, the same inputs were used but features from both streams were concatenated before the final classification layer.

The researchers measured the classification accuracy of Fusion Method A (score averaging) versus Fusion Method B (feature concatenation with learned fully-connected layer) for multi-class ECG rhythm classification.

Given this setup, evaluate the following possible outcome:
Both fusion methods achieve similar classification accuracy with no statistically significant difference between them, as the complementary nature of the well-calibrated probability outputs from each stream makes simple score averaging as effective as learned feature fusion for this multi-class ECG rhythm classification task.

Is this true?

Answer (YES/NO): NO